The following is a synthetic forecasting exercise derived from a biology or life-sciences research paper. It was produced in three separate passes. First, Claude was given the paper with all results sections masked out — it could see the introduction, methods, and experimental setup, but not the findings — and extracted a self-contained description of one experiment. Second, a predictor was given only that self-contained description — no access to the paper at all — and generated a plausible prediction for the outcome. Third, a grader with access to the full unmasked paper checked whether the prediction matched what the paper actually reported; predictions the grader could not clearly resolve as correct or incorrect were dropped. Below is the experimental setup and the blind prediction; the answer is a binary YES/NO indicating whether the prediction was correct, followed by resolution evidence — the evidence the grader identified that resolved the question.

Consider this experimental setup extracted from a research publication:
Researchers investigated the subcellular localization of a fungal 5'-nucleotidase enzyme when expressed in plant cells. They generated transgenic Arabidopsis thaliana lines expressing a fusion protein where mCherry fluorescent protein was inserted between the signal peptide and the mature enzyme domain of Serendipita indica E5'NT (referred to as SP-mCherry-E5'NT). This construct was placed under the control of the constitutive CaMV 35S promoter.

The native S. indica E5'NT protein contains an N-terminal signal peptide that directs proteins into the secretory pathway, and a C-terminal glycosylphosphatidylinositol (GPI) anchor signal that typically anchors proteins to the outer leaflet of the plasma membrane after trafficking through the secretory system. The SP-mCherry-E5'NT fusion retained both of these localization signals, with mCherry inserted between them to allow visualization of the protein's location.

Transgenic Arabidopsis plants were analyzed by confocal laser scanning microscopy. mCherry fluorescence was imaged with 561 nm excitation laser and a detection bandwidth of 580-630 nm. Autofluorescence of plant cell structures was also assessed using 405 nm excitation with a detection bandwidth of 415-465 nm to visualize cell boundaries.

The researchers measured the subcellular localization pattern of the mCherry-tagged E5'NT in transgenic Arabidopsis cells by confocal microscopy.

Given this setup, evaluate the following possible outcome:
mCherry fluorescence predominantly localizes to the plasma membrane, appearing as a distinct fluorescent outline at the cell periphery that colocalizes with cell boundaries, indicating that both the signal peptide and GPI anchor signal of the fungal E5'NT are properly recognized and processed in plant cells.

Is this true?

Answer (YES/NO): YES